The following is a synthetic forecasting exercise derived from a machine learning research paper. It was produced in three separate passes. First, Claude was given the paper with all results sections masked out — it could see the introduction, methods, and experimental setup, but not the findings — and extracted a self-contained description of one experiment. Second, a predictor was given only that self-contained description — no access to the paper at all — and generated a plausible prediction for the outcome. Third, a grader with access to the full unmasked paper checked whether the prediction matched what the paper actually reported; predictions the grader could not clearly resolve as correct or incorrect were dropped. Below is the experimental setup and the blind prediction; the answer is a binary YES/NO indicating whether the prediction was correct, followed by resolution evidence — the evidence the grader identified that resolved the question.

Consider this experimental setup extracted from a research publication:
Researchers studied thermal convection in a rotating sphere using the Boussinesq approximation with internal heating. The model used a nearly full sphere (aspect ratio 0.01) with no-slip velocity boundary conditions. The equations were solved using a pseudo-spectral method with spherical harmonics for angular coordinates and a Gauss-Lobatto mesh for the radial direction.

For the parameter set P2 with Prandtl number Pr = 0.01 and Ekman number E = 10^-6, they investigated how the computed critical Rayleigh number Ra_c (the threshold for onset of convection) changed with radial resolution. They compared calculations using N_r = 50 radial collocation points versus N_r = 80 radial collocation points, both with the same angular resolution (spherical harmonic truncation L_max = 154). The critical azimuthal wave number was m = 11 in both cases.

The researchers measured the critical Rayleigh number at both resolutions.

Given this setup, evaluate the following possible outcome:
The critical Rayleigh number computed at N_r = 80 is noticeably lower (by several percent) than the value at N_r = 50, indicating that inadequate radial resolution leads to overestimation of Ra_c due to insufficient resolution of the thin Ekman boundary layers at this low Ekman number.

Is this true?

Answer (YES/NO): YES